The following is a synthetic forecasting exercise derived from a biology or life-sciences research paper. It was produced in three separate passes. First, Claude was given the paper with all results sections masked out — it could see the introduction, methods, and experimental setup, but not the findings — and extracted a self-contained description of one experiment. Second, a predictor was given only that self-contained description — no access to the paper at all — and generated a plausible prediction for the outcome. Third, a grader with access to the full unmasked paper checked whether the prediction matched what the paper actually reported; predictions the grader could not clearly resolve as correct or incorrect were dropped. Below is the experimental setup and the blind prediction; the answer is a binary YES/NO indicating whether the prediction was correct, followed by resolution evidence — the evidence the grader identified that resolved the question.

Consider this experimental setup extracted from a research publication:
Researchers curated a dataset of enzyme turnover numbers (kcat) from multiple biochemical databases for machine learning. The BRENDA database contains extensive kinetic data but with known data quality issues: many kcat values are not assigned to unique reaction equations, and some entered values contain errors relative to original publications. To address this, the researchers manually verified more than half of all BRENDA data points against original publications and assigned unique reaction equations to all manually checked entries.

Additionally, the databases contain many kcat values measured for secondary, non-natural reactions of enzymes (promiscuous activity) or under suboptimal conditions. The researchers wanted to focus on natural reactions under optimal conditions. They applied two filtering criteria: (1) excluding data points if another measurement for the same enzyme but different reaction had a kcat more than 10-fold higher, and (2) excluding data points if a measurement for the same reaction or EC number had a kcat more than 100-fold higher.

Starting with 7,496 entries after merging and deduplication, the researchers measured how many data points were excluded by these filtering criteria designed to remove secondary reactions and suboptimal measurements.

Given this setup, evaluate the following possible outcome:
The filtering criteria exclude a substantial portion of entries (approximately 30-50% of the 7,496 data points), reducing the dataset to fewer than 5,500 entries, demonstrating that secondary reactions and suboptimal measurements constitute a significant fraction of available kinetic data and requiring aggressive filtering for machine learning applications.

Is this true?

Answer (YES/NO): YES